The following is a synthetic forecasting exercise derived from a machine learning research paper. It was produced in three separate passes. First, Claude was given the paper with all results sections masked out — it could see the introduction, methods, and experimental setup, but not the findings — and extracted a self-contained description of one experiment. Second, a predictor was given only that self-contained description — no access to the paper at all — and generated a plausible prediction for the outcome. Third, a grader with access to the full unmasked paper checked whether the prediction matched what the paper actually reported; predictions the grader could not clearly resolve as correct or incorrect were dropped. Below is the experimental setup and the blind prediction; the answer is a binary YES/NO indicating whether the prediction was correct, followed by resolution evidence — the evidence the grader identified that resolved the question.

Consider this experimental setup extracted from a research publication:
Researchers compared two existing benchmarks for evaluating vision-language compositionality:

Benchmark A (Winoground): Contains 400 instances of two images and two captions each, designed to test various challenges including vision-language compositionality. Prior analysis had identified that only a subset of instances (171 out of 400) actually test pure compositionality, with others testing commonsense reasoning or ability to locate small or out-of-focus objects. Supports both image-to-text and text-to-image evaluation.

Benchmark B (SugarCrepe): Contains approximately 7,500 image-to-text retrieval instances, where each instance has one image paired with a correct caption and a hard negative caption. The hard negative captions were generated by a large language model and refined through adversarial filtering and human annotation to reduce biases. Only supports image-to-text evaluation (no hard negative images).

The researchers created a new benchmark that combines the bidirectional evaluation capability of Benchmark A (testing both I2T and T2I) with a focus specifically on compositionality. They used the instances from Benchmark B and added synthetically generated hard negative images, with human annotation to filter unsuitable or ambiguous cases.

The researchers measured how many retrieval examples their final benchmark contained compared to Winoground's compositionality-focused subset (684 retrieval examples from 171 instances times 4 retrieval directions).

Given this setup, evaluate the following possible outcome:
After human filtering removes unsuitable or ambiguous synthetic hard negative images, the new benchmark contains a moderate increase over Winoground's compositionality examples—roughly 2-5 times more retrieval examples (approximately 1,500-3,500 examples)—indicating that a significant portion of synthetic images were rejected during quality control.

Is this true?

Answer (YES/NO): NO